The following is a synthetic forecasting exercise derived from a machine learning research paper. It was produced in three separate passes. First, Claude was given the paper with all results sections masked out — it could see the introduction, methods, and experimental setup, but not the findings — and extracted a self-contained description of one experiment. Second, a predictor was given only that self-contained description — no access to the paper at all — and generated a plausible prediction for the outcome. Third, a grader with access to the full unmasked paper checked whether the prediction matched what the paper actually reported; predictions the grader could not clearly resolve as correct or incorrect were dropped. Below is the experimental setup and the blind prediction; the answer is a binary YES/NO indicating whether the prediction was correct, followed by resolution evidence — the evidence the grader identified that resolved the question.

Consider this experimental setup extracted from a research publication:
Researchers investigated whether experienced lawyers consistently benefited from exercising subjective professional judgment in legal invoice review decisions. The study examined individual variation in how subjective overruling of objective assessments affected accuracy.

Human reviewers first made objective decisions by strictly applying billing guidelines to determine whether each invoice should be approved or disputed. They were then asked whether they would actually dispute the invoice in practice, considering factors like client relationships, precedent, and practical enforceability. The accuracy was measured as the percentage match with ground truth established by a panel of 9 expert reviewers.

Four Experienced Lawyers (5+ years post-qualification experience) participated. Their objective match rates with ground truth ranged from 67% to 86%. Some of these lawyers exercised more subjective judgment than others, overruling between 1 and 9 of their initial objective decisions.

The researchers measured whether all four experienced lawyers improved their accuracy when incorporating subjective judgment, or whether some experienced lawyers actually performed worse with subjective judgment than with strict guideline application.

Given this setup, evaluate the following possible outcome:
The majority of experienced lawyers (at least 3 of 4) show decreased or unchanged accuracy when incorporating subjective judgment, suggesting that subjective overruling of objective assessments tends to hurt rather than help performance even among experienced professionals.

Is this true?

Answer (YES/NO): YES